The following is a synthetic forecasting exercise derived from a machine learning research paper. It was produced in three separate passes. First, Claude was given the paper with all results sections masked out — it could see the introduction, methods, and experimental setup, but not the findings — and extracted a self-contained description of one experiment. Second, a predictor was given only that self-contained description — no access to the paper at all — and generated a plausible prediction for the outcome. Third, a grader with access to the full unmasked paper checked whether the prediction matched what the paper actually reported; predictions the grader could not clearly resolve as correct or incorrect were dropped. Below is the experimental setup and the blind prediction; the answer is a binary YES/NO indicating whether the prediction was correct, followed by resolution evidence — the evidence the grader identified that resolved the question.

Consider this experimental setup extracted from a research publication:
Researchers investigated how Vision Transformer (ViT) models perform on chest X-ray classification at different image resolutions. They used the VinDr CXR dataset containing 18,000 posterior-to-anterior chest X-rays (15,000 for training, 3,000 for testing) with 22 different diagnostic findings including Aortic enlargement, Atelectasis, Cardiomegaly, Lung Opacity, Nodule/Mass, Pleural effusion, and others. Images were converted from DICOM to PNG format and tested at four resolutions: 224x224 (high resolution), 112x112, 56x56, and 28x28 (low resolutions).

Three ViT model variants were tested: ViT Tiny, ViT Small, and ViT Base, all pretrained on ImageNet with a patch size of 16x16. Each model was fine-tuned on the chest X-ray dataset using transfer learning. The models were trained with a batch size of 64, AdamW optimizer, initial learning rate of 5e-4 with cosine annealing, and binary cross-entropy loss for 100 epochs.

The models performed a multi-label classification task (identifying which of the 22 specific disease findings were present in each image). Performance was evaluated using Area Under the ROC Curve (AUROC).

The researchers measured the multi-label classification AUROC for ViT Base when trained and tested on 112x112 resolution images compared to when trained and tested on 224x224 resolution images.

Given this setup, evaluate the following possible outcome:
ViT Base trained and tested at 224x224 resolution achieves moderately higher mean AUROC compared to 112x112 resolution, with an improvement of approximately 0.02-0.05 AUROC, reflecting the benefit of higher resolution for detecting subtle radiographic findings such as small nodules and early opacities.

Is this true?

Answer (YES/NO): NO